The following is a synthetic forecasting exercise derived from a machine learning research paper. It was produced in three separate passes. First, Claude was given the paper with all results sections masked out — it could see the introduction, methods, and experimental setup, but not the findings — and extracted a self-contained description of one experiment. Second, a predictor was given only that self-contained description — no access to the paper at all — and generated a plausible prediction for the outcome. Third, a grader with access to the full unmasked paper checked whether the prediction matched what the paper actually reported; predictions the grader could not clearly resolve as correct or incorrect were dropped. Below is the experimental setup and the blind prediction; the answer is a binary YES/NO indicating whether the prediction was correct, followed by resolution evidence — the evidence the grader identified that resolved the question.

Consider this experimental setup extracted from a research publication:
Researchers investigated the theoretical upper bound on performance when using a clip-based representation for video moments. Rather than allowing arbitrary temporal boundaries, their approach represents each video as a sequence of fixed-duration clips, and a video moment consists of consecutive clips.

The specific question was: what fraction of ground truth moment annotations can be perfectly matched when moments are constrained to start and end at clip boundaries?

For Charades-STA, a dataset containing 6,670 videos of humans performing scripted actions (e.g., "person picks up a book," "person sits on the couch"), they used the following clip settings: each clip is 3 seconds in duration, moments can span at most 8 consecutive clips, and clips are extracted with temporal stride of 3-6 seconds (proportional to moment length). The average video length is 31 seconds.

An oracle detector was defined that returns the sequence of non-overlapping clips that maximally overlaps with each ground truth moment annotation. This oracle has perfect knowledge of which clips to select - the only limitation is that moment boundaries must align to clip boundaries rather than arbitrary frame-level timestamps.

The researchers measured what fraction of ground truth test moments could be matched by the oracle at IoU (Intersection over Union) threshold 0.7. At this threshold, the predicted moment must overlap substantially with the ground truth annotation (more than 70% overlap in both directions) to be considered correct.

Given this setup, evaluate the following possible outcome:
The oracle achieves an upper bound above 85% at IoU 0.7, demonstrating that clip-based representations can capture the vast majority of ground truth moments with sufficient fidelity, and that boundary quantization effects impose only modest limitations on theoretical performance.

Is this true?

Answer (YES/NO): YES